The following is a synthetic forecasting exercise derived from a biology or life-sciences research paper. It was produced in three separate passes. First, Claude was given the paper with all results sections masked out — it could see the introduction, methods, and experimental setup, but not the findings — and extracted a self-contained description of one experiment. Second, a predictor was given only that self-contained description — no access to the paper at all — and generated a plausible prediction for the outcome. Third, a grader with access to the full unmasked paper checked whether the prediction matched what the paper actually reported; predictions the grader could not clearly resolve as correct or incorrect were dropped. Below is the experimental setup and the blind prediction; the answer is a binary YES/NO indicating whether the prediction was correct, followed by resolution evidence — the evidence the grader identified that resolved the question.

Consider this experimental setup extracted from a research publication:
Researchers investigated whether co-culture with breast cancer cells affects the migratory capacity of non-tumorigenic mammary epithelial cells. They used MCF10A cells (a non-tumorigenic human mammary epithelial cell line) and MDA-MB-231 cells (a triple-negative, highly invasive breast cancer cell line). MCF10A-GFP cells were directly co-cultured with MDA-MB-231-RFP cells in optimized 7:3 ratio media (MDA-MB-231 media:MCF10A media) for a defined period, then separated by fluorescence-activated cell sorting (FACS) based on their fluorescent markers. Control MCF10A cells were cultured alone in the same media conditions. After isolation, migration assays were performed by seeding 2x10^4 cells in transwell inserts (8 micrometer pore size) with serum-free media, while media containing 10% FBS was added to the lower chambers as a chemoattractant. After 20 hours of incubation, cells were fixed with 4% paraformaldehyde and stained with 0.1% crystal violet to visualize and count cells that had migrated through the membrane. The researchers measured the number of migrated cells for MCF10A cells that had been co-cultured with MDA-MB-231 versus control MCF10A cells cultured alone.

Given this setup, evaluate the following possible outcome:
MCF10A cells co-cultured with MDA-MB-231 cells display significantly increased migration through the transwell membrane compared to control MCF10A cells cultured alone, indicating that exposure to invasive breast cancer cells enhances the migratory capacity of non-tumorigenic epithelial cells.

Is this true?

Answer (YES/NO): YES